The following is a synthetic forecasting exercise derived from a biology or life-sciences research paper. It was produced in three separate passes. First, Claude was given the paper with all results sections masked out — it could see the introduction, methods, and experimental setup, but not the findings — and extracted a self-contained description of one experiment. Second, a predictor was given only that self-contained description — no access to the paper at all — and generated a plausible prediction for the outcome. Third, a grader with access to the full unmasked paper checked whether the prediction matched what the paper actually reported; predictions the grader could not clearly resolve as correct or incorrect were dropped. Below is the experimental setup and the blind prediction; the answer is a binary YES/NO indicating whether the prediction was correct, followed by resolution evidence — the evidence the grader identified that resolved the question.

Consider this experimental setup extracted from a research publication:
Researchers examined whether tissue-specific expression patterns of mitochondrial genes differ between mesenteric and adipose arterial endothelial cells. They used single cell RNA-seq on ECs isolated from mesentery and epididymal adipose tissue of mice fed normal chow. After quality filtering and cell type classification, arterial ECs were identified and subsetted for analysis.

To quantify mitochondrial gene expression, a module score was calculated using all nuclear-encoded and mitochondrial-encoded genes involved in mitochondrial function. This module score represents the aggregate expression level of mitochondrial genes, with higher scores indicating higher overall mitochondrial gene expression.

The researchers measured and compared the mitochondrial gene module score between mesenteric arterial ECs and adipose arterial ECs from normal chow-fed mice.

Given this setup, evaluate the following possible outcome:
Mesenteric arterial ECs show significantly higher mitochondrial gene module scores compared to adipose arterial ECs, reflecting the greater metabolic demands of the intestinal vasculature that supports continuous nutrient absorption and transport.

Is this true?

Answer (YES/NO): NO